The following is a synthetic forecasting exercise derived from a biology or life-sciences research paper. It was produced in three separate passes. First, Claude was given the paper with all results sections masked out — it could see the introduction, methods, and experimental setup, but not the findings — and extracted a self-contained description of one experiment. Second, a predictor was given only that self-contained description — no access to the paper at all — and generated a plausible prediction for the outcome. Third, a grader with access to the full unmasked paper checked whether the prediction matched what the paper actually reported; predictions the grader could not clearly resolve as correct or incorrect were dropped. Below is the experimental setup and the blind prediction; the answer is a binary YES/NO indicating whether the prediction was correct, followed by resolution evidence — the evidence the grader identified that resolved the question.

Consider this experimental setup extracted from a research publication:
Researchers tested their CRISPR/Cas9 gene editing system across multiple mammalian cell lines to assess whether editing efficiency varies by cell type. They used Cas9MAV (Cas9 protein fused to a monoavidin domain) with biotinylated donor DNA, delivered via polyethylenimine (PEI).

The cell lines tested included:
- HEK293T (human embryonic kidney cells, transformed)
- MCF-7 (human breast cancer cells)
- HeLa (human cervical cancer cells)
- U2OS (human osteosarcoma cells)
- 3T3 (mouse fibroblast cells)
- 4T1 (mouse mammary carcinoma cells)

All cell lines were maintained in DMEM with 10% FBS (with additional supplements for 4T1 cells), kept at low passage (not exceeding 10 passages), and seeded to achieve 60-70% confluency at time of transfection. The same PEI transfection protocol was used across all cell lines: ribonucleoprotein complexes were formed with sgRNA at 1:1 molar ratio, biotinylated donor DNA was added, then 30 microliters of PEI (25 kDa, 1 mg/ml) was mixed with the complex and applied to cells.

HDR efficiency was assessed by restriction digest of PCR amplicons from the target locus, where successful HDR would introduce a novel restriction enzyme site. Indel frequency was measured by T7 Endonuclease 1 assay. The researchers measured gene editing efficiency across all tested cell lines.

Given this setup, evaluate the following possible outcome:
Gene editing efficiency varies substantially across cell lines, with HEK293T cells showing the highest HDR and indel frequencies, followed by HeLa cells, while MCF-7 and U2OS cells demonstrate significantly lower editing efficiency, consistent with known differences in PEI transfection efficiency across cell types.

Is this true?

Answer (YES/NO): NO